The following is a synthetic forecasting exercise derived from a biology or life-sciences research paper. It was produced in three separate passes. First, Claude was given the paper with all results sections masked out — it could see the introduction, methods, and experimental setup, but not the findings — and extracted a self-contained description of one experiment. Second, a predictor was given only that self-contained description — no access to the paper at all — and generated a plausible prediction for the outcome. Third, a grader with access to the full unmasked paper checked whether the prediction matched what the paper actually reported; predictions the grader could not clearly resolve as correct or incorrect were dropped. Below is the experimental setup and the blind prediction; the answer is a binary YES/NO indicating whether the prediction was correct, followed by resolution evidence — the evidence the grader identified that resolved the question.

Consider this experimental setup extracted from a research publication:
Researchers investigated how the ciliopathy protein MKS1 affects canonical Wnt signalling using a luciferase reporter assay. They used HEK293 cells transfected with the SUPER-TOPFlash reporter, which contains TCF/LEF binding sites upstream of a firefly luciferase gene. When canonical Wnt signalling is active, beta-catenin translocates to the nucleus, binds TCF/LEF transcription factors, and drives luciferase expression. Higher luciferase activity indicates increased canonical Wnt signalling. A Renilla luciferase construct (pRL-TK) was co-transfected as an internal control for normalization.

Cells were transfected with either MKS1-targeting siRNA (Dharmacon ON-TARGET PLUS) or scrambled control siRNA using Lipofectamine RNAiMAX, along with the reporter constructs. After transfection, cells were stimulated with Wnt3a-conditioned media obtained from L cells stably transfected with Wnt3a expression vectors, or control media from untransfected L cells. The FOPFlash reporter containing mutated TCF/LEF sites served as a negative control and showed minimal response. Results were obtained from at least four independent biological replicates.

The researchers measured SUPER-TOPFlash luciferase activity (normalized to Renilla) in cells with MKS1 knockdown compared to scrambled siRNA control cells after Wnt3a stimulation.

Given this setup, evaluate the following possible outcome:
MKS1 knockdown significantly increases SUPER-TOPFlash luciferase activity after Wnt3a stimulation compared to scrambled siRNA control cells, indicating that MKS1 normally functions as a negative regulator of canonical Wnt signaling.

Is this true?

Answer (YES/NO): YES